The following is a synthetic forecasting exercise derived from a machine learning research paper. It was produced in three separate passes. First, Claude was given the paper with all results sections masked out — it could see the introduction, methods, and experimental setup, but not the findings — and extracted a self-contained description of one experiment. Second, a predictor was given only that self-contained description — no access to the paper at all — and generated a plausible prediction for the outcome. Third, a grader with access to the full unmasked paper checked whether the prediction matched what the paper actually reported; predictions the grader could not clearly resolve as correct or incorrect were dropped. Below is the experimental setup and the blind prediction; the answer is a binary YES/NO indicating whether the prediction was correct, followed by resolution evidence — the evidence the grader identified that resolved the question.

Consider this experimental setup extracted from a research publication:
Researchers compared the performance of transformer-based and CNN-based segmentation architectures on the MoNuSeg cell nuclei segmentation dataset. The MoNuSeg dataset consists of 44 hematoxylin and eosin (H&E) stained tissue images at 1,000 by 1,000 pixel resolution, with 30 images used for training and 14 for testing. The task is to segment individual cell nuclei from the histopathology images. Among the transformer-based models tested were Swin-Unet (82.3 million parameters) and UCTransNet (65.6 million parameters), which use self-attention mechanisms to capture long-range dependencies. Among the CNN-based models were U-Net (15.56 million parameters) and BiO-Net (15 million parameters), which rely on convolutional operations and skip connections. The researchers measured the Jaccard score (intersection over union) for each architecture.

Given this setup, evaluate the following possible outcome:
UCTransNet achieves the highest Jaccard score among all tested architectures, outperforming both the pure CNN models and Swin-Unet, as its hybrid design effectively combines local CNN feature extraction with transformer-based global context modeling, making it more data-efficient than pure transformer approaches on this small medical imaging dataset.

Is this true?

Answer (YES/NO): NO